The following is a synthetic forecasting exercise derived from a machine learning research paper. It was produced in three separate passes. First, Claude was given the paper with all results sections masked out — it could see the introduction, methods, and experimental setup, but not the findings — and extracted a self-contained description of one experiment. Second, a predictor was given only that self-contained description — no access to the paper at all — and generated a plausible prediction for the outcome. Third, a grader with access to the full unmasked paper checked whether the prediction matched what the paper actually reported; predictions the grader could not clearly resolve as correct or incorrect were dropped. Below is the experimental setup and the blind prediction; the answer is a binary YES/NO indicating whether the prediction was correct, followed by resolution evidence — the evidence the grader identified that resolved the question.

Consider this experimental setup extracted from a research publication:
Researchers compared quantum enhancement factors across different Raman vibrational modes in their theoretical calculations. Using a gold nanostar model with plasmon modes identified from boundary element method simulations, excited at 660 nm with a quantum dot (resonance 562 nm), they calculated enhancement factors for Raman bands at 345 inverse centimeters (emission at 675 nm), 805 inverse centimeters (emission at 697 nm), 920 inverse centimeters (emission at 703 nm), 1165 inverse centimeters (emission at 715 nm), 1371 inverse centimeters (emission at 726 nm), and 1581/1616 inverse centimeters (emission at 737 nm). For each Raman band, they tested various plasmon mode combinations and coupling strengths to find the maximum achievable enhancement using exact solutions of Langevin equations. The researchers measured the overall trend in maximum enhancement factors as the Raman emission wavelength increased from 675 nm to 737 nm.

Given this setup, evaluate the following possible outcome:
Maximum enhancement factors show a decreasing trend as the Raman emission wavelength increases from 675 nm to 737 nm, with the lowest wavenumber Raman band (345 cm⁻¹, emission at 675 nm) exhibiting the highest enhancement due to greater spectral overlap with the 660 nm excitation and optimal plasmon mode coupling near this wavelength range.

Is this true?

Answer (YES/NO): NO